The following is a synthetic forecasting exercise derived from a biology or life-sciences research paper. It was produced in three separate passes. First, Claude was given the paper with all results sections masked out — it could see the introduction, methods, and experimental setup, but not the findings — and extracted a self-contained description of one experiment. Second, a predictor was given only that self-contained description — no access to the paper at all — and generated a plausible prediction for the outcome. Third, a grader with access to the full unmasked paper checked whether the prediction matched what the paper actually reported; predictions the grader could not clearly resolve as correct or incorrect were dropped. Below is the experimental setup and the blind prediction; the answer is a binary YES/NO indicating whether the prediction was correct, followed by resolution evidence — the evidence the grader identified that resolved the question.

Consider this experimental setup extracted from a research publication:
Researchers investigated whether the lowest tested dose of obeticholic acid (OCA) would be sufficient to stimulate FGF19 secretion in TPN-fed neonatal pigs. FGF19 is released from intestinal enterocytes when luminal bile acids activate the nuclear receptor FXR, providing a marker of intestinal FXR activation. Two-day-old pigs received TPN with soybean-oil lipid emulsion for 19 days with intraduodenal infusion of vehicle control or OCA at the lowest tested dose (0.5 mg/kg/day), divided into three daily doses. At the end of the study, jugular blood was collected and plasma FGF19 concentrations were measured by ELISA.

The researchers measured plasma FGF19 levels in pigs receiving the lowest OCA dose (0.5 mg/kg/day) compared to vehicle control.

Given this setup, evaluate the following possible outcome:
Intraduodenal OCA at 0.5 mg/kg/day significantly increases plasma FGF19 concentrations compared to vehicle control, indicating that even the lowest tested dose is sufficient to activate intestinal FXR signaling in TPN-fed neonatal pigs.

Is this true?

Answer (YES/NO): NO